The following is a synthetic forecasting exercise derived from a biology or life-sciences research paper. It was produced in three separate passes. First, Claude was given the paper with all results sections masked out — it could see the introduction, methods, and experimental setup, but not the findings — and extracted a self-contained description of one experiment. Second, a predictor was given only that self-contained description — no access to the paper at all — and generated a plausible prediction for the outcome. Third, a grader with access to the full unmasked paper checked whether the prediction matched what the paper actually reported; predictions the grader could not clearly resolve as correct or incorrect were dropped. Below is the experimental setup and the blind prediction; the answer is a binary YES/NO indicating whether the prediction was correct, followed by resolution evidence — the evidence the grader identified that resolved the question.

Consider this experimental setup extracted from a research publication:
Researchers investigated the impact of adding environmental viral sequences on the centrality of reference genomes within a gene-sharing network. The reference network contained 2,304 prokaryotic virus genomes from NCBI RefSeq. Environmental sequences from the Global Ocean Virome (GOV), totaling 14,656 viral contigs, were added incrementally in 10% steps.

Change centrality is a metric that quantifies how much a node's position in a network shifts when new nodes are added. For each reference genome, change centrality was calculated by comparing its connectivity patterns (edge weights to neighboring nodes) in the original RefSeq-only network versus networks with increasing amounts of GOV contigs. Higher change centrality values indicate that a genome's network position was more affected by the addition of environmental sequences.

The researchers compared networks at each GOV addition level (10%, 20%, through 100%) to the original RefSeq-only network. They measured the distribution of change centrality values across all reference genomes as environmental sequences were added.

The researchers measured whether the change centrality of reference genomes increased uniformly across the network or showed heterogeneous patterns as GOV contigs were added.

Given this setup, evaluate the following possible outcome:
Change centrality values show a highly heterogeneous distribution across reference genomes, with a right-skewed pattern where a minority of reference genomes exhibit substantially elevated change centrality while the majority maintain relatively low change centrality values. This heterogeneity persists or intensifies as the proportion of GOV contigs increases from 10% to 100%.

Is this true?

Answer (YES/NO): YES